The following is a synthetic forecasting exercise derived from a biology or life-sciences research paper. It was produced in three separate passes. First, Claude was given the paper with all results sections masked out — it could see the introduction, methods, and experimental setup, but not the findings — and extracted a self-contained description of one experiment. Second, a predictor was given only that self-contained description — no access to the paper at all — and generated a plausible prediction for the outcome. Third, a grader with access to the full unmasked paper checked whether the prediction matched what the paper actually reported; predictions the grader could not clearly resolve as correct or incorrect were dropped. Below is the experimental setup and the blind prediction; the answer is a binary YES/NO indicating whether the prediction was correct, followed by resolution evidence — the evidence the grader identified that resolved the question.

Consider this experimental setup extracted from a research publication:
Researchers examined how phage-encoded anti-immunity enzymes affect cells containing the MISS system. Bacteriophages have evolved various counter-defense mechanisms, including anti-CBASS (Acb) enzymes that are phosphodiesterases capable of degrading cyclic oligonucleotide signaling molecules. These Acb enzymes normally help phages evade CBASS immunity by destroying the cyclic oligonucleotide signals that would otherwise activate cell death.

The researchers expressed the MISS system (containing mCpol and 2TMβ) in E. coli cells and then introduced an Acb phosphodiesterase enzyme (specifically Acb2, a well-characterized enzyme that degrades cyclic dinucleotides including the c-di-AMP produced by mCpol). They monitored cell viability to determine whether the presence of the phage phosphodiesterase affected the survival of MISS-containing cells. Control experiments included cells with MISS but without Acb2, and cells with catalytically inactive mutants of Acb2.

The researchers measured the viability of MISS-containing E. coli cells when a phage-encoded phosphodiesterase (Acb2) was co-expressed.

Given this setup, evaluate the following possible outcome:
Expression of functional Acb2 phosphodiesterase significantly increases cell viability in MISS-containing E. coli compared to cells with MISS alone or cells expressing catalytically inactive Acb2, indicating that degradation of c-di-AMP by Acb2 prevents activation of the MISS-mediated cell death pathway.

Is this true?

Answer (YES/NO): NO